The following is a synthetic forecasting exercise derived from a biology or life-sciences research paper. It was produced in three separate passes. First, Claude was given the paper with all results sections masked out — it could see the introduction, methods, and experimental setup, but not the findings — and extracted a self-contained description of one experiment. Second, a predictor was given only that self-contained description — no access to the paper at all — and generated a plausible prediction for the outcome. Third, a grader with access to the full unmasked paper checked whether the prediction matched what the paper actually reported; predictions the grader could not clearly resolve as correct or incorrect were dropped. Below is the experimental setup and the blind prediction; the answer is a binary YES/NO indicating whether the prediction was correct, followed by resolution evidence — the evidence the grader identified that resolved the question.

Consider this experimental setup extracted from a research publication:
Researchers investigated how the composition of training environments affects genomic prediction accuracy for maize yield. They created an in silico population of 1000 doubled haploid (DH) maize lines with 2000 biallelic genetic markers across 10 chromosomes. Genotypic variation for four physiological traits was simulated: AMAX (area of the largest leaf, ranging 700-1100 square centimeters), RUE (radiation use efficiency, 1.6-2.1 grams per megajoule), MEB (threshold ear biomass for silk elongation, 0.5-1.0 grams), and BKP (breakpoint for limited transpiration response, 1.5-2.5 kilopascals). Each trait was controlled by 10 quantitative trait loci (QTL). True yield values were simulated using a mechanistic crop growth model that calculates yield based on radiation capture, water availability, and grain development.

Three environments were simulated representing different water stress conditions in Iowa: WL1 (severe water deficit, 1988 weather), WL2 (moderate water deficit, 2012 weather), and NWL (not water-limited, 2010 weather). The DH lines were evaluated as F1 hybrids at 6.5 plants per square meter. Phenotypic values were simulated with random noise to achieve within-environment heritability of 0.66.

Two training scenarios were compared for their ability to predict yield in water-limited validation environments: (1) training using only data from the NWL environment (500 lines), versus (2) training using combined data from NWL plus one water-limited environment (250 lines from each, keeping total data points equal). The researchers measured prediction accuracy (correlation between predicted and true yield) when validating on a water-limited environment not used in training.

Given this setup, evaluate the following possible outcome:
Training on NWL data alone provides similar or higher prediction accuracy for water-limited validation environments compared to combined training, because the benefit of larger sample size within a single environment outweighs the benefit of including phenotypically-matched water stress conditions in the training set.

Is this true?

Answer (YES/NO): NO